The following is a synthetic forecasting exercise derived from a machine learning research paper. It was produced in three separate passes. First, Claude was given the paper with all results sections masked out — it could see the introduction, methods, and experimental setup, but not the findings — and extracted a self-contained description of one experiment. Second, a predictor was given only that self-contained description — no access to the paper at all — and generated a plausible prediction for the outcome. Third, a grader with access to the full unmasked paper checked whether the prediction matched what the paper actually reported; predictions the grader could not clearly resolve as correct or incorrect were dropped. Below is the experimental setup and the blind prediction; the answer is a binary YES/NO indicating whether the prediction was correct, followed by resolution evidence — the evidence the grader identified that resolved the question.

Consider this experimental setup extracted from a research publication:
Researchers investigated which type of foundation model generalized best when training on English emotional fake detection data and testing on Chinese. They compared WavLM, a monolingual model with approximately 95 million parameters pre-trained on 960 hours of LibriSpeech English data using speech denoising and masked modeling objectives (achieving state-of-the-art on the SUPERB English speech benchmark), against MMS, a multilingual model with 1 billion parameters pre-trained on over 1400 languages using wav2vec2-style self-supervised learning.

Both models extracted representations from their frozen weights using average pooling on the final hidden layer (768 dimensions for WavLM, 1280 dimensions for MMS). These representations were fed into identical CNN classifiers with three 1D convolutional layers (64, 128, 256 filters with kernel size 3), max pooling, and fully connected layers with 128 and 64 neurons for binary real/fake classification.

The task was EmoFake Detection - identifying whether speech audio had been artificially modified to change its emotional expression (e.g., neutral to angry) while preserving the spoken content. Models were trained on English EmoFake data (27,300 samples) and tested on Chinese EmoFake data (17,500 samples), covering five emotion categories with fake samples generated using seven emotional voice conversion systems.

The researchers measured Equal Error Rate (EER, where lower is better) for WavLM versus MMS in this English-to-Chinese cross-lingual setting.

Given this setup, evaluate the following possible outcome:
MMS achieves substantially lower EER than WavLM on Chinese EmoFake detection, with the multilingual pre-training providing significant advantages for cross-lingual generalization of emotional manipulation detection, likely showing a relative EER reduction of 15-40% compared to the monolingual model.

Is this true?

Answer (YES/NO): NO